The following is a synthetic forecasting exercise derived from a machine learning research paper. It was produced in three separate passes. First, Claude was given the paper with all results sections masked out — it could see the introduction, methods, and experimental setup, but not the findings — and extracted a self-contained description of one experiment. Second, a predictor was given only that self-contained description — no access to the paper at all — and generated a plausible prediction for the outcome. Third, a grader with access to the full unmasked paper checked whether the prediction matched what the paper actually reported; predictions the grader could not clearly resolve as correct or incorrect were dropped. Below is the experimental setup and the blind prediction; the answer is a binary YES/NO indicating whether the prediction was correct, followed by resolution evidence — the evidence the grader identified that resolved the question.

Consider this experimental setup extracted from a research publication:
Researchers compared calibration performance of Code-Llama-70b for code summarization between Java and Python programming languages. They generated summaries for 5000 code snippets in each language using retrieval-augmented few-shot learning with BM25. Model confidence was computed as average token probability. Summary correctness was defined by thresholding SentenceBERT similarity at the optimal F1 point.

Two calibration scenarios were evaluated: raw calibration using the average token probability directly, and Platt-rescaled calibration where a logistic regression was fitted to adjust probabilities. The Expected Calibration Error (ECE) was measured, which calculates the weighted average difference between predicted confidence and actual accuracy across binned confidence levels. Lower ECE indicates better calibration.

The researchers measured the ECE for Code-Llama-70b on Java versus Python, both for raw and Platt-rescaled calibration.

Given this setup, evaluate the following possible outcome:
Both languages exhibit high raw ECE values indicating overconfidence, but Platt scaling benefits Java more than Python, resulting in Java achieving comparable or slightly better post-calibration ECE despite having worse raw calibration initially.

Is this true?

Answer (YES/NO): NO